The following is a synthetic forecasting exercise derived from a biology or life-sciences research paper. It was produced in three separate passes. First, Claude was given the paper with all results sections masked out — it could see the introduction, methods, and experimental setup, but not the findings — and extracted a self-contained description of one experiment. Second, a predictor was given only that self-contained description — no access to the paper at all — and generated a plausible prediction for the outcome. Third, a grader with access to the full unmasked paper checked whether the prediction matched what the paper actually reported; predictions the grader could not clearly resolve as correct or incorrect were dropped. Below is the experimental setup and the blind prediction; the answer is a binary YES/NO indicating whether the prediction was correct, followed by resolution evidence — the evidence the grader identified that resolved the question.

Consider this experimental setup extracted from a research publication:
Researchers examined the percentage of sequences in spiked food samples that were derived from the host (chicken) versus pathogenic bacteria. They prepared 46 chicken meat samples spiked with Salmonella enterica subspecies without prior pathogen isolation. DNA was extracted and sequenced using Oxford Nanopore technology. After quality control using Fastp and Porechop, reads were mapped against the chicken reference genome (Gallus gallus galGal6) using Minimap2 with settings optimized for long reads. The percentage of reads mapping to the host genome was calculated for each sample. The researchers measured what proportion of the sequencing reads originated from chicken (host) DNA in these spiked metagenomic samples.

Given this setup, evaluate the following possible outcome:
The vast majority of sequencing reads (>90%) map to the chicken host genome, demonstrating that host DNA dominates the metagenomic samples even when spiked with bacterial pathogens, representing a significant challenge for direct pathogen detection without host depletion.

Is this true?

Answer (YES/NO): NO